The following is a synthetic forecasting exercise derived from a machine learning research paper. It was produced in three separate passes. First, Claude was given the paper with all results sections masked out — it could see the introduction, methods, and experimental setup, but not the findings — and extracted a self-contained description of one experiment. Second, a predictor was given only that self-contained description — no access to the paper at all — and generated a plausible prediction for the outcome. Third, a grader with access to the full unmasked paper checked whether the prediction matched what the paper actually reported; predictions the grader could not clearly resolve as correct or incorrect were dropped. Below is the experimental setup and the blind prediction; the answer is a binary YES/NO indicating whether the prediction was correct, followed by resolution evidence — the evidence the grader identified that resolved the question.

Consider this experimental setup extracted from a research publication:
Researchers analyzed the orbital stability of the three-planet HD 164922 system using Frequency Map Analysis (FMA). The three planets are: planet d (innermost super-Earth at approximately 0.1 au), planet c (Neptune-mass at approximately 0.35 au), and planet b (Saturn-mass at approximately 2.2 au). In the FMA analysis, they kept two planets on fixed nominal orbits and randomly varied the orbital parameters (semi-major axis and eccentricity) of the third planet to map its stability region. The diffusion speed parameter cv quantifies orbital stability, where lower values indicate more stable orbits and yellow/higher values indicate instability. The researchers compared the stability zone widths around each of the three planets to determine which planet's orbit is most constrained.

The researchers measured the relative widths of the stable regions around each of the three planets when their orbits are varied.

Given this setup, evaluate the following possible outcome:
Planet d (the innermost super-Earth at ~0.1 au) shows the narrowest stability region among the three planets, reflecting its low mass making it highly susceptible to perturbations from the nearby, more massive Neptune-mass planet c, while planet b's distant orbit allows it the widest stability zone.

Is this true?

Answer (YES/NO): NO